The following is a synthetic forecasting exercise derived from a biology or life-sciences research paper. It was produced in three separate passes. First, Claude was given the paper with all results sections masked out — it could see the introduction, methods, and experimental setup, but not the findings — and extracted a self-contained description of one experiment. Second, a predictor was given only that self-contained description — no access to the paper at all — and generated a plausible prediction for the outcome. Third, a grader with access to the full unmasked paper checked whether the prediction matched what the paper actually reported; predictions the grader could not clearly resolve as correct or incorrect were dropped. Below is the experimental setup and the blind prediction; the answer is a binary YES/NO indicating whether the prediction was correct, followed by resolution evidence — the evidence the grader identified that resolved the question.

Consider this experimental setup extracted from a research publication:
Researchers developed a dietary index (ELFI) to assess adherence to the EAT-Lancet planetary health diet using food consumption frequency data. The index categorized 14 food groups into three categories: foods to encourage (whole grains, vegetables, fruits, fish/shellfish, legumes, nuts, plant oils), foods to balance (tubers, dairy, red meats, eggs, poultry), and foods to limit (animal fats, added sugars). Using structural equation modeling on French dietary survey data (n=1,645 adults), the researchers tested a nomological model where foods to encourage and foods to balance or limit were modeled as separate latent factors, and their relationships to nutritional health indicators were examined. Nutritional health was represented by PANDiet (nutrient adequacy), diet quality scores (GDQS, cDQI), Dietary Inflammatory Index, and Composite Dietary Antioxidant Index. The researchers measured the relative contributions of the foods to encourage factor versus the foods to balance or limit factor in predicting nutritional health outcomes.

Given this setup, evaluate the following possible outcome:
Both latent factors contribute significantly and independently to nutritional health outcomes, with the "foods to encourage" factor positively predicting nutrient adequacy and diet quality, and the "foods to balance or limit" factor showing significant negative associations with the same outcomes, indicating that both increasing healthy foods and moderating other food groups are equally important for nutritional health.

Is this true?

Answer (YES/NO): NO